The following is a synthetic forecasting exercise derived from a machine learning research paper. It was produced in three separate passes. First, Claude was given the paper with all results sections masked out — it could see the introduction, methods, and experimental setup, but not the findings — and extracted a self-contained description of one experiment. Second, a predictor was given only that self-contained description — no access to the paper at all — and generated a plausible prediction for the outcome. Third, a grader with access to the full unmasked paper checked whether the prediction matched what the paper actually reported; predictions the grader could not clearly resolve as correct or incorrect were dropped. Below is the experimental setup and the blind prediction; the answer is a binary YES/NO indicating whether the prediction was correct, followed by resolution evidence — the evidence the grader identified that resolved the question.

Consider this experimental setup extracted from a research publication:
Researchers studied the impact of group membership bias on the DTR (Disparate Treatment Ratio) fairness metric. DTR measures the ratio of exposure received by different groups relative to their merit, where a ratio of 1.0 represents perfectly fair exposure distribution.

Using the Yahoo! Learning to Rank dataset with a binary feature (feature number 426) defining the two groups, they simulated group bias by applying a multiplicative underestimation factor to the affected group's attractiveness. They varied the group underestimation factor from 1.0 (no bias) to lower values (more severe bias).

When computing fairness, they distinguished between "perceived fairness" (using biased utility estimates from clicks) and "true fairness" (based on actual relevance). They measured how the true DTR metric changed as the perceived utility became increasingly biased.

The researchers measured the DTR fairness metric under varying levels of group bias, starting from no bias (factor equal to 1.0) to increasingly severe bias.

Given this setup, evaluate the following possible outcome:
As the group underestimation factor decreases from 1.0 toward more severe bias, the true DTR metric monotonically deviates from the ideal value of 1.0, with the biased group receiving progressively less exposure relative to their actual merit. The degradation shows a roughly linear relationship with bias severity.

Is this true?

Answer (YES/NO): NO